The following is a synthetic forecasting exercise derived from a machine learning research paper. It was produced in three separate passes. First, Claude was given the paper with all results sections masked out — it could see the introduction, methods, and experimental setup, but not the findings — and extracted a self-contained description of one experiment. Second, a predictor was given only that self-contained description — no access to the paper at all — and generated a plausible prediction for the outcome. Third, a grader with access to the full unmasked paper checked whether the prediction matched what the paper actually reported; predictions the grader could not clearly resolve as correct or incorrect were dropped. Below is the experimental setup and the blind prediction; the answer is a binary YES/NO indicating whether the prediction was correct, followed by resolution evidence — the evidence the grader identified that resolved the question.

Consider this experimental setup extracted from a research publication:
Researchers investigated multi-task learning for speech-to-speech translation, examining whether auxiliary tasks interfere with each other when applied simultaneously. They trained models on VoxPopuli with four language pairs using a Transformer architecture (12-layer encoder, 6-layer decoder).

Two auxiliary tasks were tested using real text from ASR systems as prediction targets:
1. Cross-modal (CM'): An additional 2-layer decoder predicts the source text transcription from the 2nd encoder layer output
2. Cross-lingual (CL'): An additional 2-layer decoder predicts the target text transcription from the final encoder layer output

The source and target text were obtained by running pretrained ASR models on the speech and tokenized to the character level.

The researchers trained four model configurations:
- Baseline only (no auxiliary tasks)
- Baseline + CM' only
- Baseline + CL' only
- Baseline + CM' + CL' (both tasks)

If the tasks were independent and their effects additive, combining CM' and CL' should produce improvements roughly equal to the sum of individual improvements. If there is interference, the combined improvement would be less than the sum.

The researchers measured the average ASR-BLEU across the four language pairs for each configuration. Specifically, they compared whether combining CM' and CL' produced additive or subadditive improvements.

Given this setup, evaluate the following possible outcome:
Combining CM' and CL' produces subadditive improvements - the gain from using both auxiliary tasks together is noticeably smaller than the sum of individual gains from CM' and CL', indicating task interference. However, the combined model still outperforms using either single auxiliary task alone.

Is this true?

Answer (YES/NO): NO